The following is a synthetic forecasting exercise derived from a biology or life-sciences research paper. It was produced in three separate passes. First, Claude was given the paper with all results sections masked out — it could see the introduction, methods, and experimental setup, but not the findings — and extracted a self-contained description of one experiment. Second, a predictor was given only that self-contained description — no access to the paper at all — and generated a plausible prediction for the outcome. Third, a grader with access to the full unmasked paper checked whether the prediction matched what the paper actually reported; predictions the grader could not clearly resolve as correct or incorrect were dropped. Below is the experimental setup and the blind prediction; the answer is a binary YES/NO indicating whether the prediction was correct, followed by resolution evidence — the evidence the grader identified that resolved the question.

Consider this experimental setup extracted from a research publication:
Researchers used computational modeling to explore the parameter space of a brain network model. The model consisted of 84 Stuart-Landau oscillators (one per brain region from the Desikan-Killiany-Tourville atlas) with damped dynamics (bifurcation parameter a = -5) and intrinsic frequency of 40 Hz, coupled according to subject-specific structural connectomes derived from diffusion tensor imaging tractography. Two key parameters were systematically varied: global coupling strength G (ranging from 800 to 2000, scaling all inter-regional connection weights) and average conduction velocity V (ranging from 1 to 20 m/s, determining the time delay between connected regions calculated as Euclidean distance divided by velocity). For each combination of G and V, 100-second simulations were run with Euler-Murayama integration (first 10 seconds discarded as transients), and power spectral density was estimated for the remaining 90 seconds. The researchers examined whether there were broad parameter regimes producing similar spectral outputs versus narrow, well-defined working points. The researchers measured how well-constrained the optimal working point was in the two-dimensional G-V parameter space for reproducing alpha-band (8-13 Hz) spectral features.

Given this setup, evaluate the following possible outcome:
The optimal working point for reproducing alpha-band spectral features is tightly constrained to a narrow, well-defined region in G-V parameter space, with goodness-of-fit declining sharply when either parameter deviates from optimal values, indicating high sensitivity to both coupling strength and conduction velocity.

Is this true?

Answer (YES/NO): NO